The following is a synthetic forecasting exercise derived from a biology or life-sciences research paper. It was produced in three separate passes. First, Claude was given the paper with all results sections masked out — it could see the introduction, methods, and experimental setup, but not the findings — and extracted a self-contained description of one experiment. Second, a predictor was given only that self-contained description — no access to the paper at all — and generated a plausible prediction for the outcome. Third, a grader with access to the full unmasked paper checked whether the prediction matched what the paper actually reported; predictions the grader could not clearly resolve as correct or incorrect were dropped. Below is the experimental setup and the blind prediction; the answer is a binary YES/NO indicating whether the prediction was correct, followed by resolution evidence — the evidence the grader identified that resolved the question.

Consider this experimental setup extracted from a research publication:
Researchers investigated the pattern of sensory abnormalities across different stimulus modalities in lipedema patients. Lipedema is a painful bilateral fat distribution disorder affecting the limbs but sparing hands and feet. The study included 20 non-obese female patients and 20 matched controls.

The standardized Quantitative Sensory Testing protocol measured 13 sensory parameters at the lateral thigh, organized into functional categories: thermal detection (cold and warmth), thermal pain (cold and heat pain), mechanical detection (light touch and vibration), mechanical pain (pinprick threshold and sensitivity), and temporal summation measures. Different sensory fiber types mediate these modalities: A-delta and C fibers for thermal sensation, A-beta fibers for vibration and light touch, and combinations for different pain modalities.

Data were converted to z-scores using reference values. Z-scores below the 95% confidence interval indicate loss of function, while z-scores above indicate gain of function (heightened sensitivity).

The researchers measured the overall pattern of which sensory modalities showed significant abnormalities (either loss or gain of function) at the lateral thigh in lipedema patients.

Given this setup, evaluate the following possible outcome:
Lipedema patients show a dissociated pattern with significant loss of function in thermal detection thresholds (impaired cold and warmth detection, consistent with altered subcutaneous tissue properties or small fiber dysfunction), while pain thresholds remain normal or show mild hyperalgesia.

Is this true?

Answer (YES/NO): NO